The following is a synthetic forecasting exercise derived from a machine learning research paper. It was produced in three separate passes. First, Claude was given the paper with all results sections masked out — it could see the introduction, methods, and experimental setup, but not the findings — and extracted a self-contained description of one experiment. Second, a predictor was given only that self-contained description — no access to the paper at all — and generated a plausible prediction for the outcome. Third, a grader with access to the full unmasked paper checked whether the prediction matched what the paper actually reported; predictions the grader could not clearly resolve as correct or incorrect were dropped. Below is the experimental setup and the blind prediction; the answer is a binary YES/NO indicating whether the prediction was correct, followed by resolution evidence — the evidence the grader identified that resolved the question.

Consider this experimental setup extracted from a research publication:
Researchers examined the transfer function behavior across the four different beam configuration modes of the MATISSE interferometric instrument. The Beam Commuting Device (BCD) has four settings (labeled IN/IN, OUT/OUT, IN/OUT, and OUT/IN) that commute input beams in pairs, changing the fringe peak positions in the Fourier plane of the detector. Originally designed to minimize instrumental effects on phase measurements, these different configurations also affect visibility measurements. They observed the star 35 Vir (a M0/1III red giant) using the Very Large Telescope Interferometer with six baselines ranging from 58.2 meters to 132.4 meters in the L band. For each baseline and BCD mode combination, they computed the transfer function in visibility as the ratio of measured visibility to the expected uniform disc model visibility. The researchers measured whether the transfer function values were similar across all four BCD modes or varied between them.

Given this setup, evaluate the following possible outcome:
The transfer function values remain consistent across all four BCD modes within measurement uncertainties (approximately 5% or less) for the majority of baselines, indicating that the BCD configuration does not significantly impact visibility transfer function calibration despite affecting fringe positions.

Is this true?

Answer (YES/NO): NO